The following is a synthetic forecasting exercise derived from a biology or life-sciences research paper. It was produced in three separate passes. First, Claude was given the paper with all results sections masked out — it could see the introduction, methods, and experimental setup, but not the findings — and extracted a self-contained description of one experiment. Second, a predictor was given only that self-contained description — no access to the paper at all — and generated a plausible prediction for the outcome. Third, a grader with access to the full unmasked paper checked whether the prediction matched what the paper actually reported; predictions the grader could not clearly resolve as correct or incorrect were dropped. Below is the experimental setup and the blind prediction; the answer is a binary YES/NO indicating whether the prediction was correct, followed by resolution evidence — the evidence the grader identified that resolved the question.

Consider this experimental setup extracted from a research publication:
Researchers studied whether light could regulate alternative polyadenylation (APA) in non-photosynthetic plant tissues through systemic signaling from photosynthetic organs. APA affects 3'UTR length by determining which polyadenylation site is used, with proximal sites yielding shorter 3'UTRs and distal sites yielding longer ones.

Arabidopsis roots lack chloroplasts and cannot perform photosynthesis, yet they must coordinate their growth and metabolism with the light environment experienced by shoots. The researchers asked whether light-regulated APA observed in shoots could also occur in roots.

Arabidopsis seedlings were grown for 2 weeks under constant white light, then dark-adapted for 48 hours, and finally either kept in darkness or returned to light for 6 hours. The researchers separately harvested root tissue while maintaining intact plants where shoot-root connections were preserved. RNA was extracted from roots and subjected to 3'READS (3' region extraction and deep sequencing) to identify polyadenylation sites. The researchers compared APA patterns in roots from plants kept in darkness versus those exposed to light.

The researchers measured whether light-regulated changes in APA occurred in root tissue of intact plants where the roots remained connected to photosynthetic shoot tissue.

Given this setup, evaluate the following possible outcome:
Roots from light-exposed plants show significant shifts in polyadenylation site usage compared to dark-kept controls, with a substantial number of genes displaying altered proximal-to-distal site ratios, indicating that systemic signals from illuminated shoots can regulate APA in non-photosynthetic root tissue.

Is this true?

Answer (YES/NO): NO